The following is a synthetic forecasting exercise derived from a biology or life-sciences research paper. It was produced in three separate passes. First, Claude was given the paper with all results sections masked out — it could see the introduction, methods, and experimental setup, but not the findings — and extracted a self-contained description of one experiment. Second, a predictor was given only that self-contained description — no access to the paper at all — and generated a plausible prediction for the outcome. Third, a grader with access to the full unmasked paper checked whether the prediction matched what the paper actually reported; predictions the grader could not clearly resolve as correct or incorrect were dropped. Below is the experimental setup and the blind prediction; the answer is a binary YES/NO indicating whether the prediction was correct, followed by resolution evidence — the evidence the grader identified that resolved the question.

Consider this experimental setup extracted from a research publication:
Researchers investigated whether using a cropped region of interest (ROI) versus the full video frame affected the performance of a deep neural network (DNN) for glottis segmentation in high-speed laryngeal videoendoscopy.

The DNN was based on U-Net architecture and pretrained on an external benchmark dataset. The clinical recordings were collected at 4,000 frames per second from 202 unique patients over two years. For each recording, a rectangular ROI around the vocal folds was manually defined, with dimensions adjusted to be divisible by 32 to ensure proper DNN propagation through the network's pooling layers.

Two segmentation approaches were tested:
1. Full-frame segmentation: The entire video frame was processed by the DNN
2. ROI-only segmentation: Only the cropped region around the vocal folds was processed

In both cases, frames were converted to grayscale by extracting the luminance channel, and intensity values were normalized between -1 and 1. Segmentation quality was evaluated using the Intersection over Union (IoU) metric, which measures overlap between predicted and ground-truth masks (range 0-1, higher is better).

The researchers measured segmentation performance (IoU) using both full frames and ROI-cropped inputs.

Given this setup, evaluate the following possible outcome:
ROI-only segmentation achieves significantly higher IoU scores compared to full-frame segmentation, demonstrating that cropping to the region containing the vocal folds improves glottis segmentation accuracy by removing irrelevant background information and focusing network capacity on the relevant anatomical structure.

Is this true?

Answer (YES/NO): NO